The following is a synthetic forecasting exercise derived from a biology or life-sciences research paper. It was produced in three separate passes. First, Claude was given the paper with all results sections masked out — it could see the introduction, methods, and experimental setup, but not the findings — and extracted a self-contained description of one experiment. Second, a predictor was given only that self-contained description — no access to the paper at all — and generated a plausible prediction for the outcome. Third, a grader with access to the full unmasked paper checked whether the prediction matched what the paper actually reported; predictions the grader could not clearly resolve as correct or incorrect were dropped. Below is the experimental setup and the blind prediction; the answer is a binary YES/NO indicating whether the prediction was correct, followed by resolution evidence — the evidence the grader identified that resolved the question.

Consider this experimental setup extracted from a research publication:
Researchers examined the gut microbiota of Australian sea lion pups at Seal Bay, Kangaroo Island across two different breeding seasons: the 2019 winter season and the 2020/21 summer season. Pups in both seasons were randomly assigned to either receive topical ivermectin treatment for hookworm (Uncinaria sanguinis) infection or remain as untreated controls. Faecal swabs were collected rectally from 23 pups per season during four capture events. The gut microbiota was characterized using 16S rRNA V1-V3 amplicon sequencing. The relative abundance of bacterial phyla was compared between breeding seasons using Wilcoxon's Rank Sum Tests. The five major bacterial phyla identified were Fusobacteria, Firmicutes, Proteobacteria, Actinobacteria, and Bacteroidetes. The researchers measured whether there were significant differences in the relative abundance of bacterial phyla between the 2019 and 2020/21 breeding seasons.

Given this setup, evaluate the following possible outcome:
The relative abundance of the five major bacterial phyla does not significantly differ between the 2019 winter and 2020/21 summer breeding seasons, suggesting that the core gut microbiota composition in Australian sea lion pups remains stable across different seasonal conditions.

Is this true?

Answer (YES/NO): NO